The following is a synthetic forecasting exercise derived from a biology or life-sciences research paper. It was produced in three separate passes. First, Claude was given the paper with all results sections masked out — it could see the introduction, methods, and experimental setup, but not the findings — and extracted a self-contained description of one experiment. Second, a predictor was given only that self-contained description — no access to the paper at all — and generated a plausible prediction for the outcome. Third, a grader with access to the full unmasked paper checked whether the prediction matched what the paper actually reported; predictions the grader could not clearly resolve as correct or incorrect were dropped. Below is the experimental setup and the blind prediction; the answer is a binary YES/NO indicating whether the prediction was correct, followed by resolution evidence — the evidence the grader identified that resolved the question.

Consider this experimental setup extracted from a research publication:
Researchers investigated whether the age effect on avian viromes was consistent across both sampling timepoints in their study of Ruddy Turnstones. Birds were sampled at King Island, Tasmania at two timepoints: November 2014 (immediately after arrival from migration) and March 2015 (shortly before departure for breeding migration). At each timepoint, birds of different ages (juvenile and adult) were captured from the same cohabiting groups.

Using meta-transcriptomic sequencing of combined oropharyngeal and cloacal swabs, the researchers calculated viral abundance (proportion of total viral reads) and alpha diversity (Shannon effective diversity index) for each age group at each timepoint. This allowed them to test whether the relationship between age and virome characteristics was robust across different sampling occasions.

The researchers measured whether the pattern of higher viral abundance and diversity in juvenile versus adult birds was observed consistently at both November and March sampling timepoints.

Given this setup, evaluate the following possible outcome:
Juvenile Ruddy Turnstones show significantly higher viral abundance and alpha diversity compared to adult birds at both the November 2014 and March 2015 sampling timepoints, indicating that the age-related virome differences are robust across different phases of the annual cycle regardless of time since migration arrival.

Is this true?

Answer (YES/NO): YES